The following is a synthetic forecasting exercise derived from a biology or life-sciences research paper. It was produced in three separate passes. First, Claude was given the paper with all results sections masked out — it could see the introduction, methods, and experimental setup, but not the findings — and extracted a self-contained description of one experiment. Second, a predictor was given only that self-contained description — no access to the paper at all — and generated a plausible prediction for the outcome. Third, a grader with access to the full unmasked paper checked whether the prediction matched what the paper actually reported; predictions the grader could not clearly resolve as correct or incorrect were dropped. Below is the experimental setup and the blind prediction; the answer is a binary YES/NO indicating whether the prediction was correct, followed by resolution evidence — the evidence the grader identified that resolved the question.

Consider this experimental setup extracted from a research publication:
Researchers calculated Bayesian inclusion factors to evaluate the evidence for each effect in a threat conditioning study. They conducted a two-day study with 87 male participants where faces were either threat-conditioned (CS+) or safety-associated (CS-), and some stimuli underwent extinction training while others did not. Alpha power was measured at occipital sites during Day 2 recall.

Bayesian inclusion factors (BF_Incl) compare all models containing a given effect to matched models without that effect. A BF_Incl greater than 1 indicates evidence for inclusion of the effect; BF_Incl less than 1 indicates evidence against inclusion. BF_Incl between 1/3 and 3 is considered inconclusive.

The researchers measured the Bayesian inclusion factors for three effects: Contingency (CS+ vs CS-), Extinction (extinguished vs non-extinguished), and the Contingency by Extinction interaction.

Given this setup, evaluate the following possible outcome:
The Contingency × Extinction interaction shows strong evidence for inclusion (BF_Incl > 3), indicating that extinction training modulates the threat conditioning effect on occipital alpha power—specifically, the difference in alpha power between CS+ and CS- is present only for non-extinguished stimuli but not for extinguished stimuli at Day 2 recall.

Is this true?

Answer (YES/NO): NO